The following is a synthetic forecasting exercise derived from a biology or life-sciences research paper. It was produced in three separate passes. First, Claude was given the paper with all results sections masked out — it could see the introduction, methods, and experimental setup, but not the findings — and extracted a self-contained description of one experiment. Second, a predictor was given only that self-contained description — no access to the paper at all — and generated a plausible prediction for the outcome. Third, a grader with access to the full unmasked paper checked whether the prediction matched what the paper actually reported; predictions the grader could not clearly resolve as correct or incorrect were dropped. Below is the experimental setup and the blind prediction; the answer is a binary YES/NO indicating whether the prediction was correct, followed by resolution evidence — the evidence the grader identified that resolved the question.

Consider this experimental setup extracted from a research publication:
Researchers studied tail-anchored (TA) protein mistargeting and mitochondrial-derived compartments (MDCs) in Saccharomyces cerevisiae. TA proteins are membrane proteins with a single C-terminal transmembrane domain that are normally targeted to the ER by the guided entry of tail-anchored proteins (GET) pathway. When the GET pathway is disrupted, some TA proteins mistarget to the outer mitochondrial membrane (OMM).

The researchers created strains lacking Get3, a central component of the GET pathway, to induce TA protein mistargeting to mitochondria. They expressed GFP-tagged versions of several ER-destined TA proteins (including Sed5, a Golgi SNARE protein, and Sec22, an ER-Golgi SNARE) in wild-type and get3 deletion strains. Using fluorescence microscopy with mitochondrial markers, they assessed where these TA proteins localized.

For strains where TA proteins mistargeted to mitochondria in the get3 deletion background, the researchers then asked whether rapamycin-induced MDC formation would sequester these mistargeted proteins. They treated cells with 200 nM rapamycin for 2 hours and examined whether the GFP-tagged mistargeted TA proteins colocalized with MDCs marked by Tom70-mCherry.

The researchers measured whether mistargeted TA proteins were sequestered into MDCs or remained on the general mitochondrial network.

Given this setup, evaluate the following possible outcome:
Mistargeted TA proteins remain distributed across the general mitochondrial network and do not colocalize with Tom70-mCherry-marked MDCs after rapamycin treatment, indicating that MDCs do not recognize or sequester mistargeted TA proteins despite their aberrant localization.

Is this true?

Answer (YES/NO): NO